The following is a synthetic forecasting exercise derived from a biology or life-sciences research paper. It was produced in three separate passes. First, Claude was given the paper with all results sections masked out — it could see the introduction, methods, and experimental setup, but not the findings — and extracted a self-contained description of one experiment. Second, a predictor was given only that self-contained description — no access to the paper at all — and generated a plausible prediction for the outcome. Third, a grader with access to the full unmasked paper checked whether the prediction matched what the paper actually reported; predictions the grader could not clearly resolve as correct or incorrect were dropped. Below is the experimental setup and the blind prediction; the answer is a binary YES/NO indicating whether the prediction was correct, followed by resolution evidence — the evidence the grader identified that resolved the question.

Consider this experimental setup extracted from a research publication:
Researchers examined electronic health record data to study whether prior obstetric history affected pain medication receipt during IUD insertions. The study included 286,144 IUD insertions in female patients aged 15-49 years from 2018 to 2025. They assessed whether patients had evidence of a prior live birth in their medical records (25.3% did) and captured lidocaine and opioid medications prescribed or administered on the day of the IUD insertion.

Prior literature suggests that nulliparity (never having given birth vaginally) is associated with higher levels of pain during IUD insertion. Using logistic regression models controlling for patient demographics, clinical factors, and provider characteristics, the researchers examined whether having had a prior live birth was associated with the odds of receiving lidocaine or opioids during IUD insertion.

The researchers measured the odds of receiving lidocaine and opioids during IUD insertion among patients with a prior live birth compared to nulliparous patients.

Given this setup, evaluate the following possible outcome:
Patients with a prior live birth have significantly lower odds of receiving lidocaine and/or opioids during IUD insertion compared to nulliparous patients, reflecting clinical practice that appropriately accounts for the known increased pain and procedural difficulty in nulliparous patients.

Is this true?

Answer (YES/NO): YES